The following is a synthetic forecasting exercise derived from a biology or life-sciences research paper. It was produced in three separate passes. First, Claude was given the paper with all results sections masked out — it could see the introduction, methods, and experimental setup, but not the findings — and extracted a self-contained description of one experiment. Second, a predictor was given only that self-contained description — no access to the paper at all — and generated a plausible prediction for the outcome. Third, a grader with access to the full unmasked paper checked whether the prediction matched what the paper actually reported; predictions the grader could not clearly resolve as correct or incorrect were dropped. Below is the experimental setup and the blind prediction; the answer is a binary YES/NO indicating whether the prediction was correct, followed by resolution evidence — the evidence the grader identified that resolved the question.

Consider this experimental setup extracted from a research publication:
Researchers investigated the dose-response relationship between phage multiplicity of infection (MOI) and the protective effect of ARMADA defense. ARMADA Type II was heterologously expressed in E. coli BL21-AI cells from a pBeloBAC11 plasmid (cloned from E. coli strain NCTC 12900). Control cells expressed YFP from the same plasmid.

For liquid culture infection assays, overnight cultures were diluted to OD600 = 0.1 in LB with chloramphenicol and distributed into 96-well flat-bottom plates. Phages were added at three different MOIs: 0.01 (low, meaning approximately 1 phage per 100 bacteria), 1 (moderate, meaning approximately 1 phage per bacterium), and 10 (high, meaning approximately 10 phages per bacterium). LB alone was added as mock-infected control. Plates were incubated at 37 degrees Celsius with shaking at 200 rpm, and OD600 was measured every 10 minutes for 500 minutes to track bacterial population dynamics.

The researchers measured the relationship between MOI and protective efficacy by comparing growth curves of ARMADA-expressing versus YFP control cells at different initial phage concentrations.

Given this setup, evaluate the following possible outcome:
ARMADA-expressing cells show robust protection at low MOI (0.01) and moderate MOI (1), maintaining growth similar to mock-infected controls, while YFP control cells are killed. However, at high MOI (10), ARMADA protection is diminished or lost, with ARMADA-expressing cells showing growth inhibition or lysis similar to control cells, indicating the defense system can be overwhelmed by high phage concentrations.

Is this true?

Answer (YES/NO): NO